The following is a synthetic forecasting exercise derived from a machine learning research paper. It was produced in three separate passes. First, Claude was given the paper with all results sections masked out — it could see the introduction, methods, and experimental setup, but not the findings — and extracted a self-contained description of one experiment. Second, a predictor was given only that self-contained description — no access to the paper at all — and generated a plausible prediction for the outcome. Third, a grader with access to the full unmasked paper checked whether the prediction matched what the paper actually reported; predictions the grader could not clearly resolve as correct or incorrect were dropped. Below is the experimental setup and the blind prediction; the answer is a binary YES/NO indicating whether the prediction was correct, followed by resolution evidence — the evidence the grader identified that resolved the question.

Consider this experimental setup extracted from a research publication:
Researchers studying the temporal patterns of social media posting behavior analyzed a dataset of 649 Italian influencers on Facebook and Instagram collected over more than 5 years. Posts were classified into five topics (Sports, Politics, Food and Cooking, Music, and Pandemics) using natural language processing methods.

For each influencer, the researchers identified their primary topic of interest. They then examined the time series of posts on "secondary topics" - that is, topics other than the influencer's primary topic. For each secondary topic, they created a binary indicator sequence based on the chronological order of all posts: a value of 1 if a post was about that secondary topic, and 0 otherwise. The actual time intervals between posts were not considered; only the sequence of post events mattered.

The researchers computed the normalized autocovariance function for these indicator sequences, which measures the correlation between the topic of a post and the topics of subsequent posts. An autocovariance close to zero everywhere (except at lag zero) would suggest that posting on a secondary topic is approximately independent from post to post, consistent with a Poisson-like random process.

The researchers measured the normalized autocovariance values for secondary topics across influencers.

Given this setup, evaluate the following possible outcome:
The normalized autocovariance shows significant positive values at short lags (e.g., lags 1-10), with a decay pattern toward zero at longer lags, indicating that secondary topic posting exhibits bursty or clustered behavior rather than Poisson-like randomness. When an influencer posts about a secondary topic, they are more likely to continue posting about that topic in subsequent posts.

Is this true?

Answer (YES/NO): NO